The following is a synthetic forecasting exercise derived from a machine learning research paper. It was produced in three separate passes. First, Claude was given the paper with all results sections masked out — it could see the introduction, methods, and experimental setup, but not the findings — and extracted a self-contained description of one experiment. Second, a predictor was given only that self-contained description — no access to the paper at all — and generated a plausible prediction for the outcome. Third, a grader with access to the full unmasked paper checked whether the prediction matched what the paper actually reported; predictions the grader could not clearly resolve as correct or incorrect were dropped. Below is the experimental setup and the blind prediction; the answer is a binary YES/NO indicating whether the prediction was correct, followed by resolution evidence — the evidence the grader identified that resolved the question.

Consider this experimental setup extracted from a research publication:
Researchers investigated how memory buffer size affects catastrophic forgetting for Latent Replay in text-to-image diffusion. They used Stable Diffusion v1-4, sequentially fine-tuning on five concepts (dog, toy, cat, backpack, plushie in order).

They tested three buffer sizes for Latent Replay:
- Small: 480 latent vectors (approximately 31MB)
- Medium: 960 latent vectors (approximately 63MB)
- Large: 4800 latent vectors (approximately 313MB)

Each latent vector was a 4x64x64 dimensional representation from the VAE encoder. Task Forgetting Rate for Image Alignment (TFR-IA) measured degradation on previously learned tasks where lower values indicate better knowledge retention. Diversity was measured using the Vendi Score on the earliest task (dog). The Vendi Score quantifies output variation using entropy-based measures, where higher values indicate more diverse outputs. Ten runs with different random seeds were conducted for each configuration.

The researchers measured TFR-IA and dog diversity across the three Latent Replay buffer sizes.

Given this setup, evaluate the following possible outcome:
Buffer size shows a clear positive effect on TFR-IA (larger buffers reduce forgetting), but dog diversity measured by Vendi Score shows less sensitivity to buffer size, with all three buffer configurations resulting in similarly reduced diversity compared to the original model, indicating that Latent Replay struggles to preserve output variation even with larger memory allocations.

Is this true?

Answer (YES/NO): NO